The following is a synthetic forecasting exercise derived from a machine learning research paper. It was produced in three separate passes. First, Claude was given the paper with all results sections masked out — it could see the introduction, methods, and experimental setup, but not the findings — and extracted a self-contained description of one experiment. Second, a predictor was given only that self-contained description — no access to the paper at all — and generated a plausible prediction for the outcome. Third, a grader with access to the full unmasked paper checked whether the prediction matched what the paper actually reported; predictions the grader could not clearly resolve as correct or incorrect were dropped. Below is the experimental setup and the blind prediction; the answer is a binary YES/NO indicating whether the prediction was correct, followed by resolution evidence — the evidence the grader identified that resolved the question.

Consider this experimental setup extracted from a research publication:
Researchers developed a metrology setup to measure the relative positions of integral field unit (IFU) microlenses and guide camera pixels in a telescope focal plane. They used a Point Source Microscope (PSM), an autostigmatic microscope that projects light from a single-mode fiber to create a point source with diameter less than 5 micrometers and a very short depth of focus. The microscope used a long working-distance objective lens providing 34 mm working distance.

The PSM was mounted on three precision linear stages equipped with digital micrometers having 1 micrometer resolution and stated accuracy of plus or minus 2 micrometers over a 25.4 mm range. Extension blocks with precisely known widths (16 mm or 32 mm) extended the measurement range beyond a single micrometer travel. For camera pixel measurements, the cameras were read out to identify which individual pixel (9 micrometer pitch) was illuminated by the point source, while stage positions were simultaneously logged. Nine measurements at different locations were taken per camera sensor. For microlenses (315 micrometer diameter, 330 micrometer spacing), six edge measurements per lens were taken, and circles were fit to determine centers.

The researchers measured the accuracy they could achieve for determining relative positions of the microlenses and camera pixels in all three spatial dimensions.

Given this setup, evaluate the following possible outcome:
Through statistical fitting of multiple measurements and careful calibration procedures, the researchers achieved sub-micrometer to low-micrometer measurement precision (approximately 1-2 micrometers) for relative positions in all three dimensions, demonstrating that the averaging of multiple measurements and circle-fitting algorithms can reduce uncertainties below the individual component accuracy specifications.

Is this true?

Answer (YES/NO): NO